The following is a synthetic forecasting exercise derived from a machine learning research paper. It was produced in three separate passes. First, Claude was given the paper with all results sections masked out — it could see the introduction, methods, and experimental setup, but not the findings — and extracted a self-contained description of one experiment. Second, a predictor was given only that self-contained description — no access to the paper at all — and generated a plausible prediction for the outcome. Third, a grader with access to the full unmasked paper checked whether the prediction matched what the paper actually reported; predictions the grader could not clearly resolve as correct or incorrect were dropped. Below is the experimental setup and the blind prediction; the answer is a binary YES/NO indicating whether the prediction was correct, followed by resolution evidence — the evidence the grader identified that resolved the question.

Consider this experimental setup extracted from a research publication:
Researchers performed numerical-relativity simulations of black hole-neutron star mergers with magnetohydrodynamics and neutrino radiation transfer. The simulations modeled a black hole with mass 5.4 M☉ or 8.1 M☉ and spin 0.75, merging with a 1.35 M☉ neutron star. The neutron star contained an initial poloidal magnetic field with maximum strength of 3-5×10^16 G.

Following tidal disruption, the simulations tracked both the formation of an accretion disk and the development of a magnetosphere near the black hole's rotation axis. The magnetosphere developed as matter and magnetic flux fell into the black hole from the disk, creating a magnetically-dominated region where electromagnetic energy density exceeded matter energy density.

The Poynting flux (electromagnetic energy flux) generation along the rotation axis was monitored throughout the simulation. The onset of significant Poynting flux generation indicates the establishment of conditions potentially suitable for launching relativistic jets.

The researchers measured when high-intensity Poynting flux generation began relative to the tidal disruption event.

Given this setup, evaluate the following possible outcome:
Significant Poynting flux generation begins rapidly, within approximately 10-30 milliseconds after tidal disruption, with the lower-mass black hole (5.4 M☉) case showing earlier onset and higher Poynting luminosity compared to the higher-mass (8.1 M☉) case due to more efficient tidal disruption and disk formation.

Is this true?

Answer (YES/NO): NO